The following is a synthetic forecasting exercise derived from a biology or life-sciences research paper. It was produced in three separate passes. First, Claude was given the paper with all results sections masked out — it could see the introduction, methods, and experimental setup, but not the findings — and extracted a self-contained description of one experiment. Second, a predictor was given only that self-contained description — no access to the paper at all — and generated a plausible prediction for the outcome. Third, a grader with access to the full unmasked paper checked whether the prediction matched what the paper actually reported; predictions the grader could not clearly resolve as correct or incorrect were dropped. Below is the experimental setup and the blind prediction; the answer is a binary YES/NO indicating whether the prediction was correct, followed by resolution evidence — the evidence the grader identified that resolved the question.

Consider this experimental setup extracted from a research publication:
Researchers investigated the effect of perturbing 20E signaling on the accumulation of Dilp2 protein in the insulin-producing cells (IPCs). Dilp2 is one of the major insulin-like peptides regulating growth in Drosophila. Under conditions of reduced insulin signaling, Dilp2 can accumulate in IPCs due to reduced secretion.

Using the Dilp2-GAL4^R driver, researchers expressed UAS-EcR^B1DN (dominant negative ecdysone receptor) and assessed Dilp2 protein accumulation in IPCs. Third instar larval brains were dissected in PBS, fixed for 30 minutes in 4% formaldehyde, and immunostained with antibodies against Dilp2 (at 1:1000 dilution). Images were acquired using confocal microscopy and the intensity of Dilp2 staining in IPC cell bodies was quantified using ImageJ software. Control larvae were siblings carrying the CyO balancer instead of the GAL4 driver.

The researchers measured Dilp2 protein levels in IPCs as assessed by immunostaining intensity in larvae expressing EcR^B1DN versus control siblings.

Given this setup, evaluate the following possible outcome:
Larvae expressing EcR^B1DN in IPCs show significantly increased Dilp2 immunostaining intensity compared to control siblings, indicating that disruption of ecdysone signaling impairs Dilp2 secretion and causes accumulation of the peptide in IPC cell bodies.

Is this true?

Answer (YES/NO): YES